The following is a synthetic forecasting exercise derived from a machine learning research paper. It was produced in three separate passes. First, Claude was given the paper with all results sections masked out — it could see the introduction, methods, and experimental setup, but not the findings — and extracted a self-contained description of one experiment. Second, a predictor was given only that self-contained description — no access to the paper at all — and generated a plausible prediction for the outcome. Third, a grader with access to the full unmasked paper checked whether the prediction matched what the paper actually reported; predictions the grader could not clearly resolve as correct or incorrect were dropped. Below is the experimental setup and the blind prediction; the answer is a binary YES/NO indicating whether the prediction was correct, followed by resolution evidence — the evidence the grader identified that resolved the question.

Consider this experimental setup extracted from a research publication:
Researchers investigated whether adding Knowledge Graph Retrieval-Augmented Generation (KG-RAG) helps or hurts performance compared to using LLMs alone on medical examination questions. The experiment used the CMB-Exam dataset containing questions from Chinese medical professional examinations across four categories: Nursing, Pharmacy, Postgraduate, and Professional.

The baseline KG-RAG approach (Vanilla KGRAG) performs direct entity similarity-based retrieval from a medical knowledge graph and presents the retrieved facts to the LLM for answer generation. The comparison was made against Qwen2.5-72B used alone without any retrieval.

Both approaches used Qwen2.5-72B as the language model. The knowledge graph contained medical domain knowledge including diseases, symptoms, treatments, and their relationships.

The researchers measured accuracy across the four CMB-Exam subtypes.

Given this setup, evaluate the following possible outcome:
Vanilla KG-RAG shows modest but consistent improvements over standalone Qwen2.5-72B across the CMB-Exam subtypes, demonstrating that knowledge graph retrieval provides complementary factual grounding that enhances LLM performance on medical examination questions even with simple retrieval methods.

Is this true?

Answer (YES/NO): NO